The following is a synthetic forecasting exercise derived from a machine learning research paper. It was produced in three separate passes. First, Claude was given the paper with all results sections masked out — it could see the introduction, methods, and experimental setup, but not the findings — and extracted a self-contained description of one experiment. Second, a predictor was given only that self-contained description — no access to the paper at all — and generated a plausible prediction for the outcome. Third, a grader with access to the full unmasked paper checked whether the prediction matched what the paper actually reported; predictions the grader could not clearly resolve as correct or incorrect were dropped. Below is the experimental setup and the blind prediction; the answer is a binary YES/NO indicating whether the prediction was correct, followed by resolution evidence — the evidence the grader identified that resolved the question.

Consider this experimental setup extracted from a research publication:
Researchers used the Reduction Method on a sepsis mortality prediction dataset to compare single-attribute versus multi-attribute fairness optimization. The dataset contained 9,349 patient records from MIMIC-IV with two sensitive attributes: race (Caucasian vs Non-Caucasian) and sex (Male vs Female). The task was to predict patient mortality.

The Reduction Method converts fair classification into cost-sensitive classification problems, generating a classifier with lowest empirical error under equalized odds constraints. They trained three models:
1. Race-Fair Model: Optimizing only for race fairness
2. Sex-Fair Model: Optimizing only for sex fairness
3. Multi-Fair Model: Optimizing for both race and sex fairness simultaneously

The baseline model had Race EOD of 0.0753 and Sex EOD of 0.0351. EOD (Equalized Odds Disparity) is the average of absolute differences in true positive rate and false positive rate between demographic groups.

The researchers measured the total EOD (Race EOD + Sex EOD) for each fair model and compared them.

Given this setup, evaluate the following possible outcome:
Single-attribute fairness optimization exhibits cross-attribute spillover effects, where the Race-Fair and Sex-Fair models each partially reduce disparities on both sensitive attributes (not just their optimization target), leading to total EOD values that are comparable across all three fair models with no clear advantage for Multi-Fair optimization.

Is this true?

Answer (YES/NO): NO